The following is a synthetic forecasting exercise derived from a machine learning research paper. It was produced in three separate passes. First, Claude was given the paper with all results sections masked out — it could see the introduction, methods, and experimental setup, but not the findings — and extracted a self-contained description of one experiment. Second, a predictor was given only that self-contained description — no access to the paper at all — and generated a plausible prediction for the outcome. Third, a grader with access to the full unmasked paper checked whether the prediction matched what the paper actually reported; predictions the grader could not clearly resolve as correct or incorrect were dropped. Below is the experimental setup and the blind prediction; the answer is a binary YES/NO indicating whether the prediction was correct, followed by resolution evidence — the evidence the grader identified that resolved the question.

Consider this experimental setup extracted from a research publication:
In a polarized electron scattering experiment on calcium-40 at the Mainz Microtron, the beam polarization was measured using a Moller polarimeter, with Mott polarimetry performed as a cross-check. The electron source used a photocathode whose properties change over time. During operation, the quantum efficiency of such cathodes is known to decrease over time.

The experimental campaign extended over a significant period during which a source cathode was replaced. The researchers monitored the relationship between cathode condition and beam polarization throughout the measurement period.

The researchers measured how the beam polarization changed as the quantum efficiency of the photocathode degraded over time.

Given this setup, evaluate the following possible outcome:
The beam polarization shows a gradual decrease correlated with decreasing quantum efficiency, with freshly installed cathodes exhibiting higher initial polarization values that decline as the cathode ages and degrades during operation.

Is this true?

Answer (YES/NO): NO